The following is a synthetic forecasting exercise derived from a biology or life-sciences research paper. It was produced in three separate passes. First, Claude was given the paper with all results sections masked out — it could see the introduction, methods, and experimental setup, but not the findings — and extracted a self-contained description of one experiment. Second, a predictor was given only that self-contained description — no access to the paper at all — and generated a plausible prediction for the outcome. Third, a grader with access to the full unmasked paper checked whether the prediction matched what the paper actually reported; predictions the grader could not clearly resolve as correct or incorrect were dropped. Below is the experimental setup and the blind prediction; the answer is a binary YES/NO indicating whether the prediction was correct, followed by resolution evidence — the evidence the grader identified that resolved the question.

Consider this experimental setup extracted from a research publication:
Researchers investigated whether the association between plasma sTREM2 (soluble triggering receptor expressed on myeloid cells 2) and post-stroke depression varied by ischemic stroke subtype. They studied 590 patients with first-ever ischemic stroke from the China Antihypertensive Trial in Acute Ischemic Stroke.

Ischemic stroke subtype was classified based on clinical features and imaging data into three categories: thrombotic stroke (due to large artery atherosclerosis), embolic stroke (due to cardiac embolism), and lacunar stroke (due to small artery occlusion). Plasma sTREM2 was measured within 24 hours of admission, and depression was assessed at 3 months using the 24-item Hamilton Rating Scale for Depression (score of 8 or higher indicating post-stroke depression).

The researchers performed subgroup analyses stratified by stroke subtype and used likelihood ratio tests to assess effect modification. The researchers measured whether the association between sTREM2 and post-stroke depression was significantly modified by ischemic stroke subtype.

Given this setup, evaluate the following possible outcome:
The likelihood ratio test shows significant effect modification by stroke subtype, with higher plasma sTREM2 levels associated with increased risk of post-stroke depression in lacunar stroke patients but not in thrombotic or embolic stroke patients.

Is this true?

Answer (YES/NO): NO